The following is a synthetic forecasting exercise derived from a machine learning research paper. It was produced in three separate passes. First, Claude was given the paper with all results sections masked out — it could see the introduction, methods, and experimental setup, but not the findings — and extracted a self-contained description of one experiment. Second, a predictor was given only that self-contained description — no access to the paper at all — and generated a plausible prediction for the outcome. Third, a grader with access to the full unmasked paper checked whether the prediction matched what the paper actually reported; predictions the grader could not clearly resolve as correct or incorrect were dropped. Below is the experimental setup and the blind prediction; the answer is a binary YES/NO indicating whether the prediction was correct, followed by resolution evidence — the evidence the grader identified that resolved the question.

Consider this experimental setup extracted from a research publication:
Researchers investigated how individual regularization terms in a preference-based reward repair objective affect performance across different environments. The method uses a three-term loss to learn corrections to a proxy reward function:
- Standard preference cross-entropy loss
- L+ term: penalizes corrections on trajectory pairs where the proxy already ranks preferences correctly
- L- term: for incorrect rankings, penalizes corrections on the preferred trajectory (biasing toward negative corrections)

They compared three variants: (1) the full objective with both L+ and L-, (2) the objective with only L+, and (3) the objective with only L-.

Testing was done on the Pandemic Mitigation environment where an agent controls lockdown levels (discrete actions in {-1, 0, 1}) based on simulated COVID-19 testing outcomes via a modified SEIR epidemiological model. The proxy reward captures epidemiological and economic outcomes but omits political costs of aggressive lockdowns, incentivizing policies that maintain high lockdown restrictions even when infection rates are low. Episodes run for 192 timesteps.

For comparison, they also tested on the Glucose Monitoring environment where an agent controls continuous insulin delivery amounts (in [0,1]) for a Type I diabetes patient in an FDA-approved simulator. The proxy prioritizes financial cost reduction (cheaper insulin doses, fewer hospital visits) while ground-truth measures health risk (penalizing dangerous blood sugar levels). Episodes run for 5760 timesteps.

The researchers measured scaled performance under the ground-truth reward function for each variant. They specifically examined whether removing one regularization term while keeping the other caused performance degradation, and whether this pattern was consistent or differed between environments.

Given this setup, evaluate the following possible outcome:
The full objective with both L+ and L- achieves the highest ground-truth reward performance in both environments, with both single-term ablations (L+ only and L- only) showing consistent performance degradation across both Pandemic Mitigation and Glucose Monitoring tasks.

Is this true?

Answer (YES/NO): NO